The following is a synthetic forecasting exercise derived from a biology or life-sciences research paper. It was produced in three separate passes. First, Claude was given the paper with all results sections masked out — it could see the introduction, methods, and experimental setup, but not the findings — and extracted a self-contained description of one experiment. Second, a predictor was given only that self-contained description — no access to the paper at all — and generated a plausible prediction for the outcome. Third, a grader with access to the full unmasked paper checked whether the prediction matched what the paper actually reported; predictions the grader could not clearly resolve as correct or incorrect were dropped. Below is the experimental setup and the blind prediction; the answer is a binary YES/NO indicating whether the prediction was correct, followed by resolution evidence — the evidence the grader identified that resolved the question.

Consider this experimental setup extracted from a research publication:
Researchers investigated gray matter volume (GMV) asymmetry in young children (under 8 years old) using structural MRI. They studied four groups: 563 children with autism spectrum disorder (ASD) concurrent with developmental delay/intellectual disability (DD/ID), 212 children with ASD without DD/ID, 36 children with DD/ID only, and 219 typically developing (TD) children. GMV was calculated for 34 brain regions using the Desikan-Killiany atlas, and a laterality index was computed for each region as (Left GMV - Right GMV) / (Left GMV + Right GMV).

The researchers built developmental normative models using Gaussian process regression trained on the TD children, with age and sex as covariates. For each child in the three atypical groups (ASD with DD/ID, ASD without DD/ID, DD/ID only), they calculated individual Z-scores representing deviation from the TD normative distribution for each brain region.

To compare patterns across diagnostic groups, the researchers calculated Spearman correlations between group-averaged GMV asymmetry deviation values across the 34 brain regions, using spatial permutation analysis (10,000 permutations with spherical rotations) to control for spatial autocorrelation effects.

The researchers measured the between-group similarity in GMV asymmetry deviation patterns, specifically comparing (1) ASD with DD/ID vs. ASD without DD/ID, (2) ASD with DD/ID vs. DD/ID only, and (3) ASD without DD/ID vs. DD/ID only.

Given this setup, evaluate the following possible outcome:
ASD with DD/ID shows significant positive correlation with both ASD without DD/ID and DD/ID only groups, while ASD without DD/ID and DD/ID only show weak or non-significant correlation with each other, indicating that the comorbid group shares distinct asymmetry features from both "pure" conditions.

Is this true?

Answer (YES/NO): YES